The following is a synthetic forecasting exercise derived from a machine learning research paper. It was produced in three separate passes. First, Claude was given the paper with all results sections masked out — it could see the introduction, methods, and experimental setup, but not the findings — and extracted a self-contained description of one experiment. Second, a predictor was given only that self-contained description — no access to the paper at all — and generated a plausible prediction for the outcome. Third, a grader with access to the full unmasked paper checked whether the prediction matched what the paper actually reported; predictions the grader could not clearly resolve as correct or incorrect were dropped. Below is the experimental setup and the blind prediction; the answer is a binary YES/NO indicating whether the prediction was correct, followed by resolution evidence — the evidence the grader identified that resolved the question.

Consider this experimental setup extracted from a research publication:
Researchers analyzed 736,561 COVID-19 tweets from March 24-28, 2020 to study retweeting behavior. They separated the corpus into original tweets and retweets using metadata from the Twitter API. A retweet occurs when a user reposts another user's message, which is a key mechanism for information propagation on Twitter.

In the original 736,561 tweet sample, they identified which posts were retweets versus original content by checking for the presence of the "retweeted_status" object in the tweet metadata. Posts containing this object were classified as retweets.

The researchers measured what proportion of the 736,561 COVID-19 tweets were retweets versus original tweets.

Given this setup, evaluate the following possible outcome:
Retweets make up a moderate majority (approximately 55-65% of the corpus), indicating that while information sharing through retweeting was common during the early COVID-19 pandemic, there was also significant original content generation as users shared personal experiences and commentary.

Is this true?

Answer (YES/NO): NO